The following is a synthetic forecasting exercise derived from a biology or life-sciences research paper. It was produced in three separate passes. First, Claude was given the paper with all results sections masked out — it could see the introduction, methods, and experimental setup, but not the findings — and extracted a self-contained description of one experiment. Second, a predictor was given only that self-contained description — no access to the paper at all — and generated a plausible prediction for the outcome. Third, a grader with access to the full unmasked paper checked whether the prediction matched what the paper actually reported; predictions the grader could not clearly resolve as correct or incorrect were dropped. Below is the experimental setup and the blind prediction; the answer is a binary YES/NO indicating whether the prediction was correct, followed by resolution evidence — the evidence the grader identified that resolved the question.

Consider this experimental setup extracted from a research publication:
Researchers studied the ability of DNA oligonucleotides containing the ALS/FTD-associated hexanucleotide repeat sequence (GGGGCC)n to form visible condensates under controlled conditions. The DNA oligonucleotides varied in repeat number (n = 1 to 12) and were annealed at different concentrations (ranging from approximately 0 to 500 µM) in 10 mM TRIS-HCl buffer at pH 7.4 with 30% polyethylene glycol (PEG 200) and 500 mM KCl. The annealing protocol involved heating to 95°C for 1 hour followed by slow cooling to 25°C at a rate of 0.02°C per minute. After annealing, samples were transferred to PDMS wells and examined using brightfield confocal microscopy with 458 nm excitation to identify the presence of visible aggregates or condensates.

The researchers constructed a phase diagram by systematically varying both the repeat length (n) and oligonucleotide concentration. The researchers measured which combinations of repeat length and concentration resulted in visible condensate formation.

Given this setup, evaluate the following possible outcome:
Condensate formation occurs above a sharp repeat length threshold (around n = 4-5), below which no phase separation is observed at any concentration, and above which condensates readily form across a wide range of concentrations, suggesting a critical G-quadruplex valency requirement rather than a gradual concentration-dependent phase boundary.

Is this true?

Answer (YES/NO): NO